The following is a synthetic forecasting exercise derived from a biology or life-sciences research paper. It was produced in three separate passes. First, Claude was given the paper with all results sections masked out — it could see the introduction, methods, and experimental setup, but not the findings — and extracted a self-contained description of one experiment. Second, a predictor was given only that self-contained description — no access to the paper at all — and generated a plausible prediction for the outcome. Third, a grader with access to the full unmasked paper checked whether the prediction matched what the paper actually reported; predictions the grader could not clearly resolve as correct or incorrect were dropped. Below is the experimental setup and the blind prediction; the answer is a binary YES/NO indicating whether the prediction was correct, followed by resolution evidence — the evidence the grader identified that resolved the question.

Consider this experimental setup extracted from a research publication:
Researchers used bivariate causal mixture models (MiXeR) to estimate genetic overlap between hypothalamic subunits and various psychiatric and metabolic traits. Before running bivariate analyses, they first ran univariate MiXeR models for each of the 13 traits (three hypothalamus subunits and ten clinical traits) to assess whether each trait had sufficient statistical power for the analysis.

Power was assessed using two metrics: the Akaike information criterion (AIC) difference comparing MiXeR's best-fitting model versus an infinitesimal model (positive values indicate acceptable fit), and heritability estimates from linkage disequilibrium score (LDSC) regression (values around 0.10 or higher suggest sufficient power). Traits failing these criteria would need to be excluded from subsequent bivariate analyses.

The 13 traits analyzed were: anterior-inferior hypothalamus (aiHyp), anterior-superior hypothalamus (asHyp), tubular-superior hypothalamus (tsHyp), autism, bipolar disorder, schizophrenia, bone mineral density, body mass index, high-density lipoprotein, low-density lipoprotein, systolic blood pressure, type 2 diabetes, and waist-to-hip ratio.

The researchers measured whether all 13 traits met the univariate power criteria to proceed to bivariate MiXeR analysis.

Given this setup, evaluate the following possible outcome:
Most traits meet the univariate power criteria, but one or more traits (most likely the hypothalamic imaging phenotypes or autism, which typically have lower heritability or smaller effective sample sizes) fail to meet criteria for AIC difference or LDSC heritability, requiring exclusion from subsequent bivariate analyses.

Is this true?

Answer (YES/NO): NO